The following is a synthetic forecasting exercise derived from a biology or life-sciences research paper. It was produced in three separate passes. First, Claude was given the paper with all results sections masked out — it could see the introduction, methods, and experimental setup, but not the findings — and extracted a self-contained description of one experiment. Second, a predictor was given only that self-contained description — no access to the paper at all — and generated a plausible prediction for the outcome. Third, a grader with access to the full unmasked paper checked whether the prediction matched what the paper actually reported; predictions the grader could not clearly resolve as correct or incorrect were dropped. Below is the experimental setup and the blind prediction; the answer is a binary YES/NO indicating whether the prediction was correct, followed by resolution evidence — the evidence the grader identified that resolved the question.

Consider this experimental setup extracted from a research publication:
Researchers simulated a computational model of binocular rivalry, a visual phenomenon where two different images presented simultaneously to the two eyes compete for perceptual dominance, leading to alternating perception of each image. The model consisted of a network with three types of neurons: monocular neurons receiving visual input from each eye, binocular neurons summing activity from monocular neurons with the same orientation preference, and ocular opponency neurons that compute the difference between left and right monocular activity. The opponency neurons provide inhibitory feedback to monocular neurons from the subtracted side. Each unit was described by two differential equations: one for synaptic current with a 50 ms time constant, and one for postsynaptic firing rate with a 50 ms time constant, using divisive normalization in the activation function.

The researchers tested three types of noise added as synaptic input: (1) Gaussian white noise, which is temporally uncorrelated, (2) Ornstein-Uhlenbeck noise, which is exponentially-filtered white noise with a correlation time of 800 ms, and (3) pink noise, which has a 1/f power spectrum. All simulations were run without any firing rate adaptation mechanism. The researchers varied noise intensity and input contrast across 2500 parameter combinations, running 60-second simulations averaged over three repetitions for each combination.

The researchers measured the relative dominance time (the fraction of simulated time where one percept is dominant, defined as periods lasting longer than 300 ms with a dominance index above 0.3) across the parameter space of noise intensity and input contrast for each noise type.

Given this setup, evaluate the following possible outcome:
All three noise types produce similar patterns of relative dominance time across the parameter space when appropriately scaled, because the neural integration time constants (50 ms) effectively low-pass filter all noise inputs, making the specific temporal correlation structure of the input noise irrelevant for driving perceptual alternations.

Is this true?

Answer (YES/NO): NO